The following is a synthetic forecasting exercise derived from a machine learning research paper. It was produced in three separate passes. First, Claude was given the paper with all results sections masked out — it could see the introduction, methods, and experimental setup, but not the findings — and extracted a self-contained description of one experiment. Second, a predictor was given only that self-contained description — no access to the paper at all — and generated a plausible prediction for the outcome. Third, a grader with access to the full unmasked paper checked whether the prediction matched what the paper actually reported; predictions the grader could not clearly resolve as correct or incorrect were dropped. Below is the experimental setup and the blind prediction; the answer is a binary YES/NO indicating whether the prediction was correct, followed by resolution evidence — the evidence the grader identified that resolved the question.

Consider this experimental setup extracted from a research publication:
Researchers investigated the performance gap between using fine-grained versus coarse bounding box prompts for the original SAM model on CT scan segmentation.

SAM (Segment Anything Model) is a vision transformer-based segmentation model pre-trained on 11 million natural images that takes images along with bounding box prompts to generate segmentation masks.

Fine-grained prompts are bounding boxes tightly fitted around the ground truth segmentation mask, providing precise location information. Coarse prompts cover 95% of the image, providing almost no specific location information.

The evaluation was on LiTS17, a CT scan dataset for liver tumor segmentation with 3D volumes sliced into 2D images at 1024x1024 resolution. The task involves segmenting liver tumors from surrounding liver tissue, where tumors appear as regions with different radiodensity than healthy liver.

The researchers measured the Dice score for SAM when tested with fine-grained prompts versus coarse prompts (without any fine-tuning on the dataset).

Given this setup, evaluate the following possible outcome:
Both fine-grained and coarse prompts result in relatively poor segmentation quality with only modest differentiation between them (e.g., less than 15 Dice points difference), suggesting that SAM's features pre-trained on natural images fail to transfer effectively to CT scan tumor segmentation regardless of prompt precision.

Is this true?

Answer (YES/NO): NO